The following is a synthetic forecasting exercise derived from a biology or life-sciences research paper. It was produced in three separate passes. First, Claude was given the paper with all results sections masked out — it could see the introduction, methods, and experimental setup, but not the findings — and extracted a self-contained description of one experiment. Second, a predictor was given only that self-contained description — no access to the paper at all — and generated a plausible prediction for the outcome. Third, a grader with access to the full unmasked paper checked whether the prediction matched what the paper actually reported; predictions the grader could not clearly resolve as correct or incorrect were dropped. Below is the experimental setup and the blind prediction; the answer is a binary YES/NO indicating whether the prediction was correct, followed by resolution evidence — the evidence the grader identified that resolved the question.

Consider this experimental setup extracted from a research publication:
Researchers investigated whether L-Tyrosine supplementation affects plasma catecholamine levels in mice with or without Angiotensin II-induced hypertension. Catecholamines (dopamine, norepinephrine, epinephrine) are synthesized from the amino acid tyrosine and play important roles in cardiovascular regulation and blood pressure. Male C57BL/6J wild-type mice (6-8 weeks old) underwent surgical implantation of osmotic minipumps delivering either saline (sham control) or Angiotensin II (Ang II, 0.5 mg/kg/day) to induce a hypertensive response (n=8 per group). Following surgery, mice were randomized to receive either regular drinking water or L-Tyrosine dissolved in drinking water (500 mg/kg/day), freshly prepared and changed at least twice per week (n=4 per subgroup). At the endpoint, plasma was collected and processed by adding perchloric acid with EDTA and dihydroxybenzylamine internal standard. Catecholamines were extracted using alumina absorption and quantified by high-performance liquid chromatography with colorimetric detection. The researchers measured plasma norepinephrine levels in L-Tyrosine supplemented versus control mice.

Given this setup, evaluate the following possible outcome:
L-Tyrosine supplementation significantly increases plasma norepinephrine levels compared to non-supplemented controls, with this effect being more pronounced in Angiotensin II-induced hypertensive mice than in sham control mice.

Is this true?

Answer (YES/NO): NO